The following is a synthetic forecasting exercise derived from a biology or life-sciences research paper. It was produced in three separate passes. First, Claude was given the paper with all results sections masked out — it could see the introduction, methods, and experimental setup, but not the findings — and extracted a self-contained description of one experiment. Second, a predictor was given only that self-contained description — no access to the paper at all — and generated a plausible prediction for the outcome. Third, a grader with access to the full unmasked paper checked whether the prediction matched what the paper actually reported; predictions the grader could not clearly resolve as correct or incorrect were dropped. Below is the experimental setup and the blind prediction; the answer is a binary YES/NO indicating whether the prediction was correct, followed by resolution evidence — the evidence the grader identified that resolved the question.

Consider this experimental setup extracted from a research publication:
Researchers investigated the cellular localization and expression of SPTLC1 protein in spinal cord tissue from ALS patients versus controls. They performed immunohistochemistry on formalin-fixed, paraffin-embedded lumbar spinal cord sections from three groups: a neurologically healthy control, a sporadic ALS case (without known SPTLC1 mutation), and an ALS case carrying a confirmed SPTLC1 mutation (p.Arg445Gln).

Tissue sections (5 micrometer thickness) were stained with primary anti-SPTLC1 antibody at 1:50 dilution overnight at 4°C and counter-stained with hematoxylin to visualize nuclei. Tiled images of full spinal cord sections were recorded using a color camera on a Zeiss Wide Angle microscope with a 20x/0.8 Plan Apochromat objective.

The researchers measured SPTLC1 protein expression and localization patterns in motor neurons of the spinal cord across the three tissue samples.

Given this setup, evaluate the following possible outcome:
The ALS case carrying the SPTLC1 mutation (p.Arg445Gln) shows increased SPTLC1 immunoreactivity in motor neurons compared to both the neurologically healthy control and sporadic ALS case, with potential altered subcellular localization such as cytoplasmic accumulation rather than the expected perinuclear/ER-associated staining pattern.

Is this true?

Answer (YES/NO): NO